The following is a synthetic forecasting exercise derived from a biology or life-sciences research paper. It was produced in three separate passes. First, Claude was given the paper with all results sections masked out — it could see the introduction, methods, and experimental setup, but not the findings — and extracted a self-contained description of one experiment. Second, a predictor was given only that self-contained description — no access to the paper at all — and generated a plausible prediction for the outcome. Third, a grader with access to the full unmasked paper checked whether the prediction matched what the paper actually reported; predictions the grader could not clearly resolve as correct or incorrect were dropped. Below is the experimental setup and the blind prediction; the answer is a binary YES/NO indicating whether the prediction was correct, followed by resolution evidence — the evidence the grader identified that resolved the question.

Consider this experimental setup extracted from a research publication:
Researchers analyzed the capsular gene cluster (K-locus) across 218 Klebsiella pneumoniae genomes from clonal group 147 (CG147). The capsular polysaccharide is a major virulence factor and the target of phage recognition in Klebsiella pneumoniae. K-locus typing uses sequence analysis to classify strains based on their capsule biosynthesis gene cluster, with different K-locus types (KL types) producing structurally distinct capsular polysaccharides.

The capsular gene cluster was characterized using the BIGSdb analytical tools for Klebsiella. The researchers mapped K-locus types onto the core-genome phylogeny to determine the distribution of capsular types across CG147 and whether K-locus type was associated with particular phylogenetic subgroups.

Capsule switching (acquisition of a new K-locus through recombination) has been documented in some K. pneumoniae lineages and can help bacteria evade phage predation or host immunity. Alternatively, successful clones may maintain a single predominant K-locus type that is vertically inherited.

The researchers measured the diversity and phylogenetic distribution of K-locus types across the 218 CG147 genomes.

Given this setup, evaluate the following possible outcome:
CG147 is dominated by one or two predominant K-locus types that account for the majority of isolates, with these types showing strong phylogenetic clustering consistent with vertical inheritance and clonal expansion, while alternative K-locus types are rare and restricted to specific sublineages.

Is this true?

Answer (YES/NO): NO